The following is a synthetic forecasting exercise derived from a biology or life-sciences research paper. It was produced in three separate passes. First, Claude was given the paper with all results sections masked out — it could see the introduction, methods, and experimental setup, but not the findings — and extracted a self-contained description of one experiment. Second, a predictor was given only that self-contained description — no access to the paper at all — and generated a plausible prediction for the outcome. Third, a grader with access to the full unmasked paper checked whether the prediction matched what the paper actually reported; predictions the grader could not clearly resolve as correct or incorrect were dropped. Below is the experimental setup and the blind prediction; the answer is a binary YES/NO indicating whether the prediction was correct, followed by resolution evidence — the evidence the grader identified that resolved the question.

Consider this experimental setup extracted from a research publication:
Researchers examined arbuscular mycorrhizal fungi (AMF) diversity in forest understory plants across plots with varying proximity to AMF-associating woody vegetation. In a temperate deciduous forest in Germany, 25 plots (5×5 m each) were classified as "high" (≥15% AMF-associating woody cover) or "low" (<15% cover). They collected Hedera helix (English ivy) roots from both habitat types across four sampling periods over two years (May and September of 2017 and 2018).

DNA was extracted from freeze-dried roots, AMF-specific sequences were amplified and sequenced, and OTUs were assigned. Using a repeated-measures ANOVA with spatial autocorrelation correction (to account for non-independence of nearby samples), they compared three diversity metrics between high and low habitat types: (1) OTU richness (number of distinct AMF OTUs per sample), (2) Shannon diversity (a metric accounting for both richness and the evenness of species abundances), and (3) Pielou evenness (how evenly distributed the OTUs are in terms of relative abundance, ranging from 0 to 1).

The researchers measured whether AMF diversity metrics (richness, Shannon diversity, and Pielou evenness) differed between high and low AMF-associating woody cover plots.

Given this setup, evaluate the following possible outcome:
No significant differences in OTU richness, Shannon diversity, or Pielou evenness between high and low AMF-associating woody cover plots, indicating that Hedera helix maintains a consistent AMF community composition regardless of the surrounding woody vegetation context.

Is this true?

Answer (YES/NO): YES